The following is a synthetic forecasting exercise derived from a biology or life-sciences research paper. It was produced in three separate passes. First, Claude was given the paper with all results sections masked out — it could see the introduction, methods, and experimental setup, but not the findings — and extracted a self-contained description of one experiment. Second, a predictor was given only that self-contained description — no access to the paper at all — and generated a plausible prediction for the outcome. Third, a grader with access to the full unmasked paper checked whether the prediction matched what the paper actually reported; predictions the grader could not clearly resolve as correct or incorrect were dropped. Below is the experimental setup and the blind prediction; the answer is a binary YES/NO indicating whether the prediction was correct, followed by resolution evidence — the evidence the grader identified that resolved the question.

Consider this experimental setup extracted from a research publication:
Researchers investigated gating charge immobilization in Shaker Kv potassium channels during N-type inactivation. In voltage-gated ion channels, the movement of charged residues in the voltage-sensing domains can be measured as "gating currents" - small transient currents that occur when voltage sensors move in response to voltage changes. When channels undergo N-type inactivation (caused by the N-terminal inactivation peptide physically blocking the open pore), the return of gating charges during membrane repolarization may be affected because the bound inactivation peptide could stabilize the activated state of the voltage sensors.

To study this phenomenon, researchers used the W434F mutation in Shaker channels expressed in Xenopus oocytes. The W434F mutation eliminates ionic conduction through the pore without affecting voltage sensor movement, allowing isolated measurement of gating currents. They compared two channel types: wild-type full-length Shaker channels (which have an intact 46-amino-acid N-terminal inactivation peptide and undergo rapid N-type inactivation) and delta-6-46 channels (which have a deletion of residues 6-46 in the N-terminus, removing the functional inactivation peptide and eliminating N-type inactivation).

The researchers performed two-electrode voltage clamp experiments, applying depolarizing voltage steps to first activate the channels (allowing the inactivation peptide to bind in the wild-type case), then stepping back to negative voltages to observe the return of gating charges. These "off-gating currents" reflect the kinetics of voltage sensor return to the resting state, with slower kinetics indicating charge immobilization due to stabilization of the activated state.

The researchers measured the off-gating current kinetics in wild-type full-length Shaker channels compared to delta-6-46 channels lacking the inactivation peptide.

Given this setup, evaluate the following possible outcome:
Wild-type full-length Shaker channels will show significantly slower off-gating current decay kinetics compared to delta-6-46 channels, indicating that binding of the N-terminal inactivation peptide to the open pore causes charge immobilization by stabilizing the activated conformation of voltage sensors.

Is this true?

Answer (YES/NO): YES